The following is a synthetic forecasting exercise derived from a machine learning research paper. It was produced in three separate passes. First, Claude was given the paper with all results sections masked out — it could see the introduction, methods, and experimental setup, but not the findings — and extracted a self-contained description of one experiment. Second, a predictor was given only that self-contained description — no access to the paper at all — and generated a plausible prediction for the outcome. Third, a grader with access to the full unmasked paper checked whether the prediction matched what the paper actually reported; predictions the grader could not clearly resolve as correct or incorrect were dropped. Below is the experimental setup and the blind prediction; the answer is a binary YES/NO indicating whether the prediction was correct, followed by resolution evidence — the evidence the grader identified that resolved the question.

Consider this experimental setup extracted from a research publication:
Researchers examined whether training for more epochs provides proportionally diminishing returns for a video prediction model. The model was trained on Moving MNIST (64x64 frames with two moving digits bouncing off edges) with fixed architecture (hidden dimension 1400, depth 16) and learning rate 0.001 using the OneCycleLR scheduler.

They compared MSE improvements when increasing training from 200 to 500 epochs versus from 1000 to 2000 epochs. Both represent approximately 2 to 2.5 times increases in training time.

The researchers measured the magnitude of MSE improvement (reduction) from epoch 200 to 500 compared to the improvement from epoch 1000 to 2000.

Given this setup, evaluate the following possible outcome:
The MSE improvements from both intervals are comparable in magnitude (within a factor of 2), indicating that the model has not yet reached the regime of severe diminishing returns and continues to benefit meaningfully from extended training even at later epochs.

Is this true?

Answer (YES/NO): YES